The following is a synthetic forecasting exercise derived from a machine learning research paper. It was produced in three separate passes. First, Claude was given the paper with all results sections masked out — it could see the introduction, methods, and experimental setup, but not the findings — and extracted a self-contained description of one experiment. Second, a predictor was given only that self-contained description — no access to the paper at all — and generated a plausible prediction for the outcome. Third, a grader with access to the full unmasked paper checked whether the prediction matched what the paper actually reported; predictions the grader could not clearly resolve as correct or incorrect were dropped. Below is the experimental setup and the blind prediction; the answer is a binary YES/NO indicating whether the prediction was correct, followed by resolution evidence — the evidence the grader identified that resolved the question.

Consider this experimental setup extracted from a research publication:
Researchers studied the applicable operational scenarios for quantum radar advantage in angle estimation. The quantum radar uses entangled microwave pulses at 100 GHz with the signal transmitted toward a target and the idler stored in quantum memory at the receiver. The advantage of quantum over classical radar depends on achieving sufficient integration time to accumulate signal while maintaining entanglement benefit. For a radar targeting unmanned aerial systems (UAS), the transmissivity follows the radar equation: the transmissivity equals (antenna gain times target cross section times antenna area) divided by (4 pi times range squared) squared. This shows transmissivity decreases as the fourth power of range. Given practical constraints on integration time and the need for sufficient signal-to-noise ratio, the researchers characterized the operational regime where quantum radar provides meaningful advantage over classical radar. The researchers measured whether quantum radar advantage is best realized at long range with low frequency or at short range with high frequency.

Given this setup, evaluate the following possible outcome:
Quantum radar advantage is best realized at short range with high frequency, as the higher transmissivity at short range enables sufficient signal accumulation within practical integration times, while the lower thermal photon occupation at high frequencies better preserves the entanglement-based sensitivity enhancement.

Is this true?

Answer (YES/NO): YES